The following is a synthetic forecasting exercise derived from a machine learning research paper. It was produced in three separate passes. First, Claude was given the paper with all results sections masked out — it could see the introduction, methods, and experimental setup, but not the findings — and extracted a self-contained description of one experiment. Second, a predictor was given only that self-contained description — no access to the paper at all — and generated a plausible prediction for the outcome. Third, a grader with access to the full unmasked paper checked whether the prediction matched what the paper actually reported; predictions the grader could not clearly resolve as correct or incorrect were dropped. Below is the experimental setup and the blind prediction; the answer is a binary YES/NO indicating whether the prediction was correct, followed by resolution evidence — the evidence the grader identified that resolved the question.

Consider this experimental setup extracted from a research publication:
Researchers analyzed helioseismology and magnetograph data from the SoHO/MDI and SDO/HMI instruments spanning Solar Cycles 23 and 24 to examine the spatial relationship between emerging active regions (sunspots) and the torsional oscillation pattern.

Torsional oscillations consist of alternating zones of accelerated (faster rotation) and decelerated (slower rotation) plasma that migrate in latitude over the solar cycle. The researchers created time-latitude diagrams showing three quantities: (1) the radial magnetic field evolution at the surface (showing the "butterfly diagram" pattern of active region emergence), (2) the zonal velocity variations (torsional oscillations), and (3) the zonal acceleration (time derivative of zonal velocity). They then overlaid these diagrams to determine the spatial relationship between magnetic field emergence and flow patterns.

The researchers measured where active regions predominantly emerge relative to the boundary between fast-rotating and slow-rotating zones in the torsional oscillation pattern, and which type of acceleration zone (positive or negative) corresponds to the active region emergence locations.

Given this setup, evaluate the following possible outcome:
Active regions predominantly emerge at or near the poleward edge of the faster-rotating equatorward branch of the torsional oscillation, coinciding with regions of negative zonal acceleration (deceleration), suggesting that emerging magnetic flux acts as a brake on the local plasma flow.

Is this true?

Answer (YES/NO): YES